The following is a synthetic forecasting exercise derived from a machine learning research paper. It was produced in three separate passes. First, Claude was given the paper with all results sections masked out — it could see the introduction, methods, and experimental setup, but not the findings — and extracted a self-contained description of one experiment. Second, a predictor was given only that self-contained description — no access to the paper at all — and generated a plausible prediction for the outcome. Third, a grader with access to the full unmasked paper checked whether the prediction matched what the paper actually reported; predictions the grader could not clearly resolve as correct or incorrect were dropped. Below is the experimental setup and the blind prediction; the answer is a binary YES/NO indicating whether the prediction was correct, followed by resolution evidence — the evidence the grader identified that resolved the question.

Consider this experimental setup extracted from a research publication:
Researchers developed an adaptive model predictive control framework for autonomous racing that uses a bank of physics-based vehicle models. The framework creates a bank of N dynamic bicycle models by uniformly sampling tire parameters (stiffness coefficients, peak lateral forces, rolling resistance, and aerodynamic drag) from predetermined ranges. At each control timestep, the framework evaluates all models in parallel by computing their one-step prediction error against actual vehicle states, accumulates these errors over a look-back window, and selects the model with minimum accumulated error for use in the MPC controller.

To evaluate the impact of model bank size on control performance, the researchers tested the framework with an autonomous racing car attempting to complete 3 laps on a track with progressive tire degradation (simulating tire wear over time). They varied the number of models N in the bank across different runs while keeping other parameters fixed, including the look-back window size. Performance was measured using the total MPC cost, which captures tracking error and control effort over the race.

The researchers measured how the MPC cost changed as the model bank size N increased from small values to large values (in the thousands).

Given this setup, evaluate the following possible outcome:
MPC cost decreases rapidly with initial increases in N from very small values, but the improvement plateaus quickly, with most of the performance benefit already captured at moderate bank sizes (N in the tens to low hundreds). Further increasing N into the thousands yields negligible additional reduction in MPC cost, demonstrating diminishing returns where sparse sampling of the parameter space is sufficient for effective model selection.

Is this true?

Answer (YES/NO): NO